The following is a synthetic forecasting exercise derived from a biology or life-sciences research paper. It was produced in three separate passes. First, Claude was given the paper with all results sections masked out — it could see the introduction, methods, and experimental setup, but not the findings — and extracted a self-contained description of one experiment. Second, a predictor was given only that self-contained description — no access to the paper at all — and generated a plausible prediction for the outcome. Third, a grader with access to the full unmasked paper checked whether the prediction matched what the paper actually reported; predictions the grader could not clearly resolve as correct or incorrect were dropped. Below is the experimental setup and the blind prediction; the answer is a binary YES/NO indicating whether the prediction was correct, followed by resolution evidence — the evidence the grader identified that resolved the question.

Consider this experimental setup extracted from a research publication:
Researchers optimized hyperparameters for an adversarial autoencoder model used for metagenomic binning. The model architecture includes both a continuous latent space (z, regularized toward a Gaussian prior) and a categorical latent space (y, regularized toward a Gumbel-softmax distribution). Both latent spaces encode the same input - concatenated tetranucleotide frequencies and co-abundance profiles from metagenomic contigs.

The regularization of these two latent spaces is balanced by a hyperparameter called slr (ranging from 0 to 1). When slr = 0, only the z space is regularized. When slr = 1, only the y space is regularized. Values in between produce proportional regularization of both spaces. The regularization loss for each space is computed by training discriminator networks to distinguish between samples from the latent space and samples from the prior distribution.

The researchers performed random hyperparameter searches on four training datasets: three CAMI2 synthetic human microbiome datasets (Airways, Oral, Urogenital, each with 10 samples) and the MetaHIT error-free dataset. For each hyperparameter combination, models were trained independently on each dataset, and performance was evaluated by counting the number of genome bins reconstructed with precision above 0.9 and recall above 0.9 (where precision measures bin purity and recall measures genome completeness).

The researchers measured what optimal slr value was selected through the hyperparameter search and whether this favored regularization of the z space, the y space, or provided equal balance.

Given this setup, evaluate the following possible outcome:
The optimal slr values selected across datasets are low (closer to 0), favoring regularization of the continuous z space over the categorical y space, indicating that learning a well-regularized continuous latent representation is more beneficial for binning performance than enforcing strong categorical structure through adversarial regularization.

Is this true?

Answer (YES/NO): NO